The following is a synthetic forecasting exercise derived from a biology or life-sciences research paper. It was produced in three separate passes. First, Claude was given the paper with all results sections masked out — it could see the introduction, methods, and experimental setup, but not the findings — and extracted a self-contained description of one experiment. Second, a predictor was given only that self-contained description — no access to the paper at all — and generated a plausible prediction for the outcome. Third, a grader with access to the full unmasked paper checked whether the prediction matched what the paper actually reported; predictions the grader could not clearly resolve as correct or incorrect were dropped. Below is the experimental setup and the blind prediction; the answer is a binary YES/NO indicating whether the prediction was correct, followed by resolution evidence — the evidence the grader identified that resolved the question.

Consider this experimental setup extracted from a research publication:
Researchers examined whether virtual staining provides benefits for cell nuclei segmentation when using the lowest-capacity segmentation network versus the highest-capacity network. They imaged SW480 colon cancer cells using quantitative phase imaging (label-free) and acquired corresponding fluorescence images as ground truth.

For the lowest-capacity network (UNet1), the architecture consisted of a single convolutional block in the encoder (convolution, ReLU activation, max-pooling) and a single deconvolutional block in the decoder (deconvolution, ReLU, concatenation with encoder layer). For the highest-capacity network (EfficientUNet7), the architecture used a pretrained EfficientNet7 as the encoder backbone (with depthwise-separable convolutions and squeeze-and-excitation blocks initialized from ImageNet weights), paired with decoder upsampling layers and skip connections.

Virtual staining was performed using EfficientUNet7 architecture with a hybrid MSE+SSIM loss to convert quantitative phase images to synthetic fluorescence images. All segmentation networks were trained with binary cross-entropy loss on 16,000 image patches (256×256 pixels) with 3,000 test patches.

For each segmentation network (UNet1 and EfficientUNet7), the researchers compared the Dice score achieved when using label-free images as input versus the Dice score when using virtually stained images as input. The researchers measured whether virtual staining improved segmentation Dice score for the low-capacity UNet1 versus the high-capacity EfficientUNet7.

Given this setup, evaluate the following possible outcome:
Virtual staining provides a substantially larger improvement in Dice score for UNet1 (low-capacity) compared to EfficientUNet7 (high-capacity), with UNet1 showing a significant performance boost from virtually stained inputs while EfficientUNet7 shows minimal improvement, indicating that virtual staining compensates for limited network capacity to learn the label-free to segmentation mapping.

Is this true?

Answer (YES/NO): YES